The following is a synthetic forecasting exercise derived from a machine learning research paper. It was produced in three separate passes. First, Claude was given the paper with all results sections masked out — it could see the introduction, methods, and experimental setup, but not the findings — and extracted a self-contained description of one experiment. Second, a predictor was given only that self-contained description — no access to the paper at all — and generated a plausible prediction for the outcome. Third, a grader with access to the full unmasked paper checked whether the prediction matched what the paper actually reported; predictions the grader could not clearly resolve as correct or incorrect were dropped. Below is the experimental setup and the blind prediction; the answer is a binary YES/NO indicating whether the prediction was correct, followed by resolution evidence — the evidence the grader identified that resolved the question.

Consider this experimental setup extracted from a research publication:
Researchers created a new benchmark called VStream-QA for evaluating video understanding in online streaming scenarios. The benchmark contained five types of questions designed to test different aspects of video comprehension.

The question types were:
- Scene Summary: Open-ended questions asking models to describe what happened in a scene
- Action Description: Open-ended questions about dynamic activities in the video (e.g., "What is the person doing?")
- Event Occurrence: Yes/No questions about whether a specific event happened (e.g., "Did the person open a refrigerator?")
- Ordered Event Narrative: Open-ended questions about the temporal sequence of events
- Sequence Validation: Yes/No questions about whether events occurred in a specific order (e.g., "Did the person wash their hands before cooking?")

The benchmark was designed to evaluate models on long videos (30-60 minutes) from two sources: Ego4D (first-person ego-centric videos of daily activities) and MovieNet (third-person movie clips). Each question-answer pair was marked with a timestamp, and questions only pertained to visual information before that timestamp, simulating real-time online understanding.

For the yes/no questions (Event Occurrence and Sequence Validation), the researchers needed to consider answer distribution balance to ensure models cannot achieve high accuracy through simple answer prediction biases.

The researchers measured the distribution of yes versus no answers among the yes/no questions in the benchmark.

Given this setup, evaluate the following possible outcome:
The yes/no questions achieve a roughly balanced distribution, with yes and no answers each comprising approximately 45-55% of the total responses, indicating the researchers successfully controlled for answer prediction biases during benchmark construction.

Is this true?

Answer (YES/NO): YES